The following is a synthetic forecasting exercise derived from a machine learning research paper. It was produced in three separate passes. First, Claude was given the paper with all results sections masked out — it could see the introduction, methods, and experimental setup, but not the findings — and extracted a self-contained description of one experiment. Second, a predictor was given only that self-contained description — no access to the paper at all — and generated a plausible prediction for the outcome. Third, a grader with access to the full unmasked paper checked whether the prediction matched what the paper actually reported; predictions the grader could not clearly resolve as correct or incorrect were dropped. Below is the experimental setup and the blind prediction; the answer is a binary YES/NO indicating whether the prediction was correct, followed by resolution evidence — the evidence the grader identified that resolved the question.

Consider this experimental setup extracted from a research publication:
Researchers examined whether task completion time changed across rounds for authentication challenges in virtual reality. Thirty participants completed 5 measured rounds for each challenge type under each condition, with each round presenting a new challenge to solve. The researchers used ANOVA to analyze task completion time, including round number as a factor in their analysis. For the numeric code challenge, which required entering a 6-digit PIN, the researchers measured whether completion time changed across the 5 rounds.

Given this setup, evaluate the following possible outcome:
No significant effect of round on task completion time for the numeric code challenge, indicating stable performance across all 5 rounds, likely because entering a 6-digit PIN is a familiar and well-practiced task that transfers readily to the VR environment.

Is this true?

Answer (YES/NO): YES